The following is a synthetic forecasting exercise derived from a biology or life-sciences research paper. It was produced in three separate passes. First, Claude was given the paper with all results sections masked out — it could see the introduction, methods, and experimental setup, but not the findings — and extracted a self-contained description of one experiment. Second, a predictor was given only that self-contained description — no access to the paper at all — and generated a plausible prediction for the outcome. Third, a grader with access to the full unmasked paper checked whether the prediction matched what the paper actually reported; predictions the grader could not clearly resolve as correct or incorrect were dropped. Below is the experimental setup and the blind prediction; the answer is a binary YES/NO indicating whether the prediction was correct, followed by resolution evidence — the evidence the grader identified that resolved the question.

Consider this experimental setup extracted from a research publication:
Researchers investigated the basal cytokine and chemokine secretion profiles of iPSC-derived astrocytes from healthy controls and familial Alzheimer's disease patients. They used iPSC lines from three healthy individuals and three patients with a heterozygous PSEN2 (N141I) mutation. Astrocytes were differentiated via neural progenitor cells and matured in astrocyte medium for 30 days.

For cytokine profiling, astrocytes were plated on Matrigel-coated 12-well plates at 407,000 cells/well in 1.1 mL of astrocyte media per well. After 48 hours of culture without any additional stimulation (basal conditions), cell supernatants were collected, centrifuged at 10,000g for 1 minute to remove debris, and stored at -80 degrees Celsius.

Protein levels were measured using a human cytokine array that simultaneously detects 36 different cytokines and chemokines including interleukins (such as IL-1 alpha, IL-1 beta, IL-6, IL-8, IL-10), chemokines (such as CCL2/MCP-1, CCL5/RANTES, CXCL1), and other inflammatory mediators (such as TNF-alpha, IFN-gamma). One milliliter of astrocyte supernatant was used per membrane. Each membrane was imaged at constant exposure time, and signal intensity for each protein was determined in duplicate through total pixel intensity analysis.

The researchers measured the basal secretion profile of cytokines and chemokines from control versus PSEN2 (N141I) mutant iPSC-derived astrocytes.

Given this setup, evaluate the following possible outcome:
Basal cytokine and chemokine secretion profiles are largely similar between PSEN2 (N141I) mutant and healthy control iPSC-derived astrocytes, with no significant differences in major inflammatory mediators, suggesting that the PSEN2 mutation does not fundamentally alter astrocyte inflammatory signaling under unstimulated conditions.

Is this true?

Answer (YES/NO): YES